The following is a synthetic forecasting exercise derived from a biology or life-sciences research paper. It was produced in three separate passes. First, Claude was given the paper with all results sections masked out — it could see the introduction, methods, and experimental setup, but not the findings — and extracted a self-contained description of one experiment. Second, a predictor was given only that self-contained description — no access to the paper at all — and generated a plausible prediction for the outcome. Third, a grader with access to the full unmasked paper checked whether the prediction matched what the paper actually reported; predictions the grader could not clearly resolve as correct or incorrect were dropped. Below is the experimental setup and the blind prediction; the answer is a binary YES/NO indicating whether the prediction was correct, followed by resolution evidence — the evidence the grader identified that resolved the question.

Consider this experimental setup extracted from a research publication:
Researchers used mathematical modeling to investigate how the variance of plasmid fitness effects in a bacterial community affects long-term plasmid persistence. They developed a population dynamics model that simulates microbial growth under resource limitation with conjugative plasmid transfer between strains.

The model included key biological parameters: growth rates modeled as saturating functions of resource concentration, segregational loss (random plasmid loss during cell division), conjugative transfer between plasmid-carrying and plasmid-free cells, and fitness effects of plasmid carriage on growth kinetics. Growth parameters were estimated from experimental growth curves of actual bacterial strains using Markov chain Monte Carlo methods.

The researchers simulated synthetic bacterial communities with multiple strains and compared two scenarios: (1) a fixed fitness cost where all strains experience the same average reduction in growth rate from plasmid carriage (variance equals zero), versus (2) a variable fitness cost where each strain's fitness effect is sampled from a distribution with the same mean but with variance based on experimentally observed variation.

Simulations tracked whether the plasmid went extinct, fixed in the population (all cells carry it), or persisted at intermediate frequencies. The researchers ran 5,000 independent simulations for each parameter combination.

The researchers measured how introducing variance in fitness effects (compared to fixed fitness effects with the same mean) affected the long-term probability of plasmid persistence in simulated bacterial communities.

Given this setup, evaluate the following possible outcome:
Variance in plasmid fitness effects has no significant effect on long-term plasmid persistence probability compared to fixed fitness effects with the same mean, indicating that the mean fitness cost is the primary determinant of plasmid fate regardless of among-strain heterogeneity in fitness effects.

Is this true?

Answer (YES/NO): NO